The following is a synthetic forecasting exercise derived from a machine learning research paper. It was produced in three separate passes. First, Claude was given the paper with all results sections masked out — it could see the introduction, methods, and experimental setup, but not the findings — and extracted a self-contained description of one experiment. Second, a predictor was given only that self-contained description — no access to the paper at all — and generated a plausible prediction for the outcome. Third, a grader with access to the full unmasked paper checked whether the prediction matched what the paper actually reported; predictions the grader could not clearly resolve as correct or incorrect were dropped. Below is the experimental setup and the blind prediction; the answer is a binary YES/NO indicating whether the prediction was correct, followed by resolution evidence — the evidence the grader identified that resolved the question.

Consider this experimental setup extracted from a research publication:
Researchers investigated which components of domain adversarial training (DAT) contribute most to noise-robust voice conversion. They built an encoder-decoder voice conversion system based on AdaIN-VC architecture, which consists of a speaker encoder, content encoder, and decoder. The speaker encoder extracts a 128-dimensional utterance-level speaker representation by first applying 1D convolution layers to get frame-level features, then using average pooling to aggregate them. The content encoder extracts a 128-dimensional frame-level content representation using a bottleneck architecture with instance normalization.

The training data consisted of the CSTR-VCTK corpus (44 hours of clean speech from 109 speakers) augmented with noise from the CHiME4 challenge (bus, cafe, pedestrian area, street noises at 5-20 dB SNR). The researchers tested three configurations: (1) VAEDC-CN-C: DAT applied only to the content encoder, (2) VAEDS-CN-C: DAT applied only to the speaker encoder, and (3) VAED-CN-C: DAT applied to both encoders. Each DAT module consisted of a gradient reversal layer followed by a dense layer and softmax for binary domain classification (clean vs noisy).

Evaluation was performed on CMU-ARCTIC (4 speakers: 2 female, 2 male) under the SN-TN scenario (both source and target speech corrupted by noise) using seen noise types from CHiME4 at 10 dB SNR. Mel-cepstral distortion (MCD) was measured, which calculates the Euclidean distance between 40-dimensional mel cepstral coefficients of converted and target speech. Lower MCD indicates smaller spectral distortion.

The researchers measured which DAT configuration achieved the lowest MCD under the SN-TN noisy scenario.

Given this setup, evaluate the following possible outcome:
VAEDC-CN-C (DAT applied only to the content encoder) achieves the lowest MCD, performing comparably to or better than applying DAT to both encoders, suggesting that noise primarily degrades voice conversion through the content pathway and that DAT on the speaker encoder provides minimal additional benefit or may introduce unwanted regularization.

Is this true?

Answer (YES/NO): NO